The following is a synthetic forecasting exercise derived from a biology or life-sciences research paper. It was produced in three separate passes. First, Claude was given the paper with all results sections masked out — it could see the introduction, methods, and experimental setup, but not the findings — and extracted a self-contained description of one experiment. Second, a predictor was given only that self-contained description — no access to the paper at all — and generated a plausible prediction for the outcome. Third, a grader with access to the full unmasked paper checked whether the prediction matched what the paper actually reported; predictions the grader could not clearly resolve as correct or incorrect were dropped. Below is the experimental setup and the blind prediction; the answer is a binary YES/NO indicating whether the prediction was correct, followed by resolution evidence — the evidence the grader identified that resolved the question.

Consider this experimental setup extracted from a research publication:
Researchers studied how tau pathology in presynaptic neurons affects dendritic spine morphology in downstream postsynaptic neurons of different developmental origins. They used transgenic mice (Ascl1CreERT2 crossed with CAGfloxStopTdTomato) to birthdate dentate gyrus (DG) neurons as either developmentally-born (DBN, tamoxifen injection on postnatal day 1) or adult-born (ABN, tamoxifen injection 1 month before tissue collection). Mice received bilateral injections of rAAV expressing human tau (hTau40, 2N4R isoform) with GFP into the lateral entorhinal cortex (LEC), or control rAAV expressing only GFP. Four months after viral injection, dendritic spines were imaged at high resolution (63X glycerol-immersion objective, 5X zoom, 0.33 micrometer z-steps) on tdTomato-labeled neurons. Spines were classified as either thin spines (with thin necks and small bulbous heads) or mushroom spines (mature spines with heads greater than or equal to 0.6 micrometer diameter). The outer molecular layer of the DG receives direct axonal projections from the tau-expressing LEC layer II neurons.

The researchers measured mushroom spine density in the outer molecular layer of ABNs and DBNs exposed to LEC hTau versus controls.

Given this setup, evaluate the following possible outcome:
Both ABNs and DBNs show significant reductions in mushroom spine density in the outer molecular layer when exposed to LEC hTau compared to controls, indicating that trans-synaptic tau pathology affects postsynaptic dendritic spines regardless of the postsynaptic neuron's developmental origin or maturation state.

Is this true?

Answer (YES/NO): YES